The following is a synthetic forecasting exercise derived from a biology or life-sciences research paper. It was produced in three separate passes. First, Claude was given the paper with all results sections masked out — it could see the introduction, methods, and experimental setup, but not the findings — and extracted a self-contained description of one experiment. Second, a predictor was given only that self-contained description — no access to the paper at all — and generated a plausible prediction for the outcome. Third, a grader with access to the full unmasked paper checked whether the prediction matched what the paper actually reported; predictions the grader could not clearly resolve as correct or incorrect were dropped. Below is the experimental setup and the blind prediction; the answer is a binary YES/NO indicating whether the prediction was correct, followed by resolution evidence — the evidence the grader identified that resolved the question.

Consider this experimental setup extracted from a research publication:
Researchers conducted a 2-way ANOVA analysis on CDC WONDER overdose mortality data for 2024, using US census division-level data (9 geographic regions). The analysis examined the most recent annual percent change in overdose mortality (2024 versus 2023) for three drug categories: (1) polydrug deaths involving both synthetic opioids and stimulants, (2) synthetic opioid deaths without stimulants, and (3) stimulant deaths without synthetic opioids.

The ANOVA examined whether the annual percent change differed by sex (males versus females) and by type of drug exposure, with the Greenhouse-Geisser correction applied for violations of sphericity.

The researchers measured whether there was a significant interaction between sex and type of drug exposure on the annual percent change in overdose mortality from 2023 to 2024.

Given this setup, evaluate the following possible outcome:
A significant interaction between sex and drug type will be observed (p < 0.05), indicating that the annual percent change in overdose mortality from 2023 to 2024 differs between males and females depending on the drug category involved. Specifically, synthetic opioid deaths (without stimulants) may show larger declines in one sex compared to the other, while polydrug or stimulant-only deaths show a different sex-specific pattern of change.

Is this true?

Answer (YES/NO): NO